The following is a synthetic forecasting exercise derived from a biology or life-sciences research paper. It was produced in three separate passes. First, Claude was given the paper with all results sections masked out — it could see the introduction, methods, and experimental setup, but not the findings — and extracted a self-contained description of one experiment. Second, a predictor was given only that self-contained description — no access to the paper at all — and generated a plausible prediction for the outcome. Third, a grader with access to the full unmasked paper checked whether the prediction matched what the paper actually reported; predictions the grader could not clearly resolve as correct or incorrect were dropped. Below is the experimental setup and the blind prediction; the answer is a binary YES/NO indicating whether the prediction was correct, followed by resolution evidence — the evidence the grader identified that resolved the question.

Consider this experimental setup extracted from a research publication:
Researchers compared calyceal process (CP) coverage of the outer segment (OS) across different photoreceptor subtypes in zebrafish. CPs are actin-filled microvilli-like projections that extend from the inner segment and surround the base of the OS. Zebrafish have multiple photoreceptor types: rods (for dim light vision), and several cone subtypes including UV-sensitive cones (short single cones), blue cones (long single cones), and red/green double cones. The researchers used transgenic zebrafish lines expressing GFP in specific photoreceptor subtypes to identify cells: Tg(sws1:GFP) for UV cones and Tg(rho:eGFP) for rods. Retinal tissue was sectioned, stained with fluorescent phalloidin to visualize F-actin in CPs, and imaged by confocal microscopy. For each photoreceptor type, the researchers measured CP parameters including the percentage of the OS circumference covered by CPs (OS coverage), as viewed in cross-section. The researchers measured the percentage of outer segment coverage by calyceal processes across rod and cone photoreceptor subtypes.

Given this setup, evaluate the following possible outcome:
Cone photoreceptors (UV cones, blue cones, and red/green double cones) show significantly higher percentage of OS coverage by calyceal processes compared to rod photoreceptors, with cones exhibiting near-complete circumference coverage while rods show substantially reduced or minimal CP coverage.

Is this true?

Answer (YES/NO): NO